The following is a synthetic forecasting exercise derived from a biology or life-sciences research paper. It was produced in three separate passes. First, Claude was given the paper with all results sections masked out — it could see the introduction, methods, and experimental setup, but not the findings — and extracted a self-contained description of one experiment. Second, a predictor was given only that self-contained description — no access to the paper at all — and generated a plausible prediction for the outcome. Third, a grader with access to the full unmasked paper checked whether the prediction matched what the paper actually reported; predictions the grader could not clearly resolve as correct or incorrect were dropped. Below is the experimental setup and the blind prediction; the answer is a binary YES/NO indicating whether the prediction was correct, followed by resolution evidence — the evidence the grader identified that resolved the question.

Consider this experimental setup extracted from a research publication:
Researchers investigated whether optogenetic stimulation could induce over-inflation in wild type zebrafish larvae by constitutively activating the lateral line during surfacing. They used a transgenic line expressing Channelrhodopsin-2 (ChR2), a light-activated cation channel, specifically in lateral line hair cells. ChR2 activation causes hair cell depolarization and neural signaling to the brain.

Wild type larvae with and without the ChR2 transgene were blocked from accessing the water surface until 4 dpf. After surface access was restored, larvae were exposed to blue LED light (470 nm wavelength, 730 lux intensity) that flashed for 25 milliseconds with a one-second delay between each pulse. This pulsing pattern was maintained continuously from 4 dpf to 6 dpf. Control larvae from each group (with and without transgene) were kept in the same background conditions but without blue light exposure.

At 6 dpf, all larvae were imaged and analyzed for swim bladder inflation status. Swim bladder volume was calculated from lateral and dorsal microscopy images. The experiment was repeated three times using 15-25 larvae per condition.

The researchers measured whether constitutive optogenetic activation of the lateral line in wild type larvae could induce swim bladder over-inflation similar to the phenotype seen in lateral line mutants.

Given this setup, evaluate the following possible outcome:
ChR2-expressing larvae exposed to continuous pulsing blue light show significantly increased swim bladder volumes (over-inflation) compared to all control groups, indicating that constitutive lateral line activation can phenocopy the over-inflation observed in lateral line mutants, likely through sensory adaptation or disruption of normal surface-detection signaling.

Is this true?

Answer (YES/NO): NO